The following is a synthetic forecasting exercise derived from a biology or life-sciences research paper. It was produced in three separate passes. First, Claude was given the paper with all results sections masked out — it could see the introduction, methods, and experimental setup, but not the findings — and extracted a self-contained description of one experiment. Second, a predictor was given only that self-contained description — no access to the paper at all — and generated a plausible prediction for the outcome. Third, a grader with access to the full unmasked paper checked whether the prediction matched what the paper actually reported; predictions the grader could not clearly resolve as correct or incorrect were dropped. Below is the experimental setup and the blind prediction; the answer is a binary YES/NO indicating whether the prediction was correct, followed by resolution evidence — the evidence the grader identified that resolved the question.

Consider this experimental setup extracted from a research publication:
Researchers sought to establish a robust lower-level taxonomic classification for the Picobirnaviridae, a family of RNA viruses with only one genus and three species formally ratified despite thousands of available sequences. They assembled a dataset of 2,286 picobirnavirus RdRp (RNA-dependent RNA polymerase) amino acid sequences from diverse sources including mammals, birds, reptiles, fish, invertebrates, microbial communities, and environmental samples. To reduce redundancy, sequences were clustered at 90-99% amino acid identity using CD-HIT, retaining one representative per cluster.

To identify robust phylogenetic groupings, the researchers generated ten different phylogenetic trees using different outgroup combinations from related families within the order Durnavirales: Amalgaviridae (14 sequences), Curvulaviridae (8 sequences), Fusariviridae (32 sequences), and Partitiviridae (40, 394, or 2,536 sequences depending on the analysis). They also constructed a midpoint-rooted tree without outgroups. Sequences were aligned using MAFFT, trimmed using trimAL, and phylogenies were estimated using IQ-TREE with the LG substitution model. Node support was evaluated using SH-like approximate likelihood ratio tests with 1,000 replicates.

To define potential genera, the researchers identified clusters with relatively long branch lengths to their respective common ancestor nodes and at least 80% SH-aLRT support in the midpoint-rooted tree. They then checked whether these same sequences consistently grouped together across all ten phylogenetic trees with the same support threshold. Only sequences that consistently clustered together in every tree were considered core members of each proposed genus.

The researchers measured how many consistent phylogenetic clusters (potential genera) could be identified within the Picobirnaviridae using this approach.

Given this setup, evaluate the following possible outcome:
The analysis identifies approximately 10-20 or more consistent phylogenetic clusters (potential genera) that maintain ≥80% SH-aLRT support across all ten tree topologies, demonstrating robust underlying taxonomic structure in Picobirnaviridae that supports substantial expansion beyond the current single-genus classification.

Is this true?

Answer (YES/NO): NO